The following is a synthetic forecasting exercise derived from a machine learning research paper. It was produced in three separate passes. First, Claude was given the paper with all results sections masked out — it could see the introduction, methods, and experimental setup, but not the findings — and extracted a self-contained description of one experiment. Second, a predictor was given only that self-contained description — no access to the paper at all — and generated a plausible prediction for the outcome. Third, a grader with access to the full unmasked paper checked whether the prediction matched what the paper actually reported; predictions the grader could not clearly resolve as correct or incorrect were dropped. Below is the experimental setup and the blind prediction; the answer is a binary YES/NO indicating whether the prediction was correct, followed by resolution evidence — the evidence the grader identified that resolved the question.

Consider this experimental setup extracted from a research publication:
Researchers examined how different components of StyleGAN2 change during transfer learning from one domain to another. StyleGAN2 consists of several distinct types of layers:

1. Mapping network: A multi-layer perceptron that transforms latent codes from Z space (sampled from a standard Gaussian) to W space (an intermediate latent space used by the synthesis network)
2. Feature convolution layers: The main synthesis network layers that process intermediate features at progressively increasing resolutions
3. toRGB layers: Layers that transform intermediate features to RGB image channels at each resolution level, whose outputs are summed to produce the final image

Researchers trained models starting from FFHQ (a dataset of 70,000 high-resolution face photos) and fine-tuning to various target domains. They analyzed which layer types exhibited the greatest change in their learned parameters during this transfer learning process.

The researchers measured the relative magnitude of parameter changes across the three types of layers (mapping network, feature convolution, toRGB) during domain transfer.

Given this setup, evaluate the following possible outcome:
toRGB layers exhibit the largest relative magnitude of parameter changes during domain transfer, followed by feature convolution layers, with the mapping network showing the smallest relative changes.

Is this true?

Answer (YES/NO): NO